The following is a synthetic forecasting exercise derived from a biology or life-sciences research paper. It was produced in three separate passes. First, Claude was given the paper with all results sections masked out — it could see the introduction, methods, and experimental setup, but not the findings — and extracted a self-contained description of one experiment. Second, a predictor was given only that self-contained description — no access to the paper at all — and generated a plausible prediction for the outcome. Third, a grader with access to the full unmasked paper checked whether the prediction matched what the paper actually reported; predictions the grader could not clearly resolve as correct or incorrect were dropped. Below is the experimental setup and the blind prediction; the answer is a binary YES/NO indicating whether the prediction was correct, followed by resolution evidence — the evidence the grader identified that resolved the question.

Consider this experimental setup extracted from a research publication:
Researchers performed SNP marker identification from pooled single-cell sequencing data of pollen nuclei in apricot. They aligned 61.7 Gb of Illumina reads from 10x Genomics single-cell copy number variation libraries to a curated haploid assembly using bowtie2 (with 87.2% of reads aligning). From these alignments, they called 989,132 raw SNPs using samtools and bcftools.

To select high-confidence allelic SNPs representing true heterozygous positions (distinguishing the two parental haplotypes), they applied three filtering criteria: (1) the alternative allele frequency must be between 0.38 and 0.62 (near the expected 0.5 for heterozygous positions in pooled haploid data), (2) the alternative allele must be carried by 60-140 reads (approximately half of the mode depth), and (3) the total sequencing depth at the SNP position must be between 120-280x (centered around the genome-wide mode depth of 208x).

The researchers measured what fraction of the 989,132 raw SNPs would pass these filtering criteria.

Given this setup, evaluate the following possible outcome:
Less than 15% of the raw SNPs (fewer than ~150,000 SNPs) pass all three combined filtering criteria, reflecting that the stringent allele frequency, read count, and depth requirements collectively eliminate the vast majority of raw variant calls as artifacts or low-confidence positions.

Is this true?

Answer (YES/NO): NO